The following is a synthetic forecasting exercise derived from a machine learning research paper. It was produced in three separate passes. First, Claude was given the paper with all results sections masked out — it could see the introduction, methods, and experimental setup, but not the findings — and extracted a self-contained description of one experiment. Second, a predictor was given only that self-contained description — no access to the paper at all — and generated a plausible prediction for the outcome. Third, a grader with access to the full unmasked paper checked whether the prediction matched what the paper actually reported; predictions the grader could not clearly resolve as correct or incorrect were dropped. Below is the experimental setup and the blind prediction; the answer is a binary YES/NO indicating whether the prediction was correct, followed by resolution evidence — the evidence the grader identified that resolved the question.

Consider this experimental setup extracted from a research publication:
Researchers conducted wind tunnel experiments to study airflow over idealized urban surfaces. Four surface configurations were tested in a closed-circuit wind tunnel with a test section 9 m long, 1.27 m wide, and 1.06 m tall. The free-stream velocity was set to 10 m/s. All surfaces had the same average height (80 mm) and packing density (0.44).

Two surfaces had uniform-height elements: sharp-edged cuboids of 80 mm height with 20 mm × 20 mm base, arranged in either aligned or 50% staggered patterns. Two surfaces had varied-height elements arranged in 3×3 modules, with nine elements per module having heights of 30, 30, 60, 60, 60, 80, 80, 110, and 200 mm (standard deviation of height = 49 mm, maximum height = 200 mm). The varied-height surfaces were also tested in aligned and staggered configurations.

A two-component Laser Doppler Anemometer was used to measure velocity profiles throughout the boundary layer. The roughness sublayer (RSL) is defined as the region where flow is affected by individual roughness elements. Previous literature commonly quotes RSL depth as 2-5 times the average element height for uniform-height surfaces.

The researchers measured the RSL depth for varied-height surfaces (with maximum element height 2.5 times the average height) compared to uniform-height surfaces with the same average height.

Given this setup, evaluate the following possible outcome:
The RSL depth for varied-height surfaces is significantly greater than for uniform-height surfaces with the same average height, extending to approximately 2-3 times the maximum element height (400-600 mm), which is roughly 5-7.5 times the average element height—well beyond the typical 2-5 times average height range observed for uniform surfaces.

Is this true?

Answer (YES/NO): NO